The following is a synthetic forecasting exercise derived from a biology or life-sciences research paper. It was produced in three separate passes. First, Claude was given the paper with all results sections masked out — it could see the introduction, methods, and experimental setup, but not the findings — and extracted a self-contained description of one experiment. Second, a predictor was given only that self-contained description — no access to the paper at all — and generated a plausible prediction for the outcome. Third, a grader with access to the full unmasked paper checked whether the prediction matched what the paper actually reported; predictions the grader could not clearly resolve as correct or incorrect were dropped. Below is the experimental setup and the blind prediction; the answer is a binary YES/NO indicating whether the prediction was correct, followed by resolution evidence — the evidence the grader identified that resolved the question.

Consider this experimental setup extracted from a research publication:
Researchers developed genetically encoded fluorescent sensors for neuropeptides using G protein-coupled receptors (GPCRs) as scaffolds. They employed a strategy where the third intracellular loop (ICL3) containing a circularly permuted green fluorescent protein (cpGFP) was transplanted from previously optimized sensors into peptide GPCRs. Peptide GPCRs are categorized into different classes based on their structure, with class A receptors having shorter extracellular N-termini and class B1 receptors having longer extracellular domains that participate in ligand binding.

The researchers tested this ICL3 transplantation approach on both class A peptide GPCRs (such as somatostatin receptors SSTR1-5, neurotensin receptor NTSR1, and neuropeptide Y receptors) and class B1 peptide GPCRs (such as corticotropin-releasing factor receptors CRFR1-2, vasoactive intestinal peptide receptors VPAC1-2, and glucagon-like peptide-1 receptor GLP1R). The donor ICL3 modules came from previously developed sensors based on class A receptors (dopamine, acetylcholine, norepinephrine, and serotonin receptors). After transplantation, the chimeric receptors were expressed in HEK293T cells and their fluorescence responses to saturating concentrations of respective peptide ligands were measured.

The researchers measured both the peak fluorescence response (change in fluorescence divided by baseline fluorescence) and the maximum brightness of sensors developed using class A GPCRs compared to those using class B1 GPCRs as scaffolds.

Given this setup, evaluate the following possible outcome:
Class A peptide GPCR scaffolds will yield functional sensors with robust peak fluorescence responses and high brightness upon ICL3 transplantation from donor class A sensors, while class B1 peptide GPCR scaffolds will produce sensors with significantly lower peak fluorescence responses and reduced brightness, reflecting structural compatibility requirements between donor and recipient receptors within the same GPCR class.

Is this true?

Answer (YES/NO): NO